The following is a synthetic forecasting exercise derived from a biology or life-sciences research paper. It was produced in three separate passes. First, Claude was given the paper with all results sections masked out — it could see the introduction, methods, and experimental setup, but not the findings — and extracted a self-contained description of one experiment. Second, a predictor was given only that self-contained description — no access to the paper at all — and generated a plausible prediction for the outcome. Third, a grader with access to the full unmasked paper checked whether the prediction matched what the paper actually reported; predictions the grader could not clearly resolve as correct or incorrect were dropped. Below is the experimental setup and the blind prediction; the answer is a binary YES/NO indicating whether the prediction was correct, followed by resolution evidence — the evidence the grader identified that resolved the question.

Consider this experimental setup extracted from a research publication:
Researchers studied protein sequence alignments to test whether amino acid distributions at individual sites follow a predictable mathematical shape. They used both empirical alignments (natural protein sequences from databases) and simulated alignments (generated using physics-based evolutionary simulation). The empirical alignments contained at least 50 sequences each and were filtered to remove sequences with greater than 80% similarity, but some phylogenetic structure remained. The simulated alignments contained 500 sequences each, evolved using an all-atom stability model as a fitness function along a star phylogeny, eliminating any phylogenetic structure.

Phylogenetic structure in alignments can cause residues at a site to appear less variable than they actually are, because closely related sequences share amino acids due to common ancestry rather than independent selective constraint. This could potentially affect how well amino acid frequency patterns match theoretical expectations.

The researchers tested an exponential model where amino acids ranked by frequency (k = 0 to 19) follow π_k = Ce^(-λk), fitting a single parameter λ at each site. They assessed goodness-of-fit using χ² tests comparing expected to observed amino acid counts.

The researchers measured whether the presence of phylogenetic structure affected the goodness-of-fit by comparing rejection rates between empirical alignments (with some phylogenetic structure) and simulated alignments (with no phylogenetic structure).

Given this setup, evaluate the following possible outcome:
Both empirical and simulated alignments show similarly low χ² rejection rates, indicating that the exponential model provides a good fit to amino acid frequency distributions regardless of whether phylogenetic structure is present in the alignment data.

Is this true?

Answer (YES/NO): NO